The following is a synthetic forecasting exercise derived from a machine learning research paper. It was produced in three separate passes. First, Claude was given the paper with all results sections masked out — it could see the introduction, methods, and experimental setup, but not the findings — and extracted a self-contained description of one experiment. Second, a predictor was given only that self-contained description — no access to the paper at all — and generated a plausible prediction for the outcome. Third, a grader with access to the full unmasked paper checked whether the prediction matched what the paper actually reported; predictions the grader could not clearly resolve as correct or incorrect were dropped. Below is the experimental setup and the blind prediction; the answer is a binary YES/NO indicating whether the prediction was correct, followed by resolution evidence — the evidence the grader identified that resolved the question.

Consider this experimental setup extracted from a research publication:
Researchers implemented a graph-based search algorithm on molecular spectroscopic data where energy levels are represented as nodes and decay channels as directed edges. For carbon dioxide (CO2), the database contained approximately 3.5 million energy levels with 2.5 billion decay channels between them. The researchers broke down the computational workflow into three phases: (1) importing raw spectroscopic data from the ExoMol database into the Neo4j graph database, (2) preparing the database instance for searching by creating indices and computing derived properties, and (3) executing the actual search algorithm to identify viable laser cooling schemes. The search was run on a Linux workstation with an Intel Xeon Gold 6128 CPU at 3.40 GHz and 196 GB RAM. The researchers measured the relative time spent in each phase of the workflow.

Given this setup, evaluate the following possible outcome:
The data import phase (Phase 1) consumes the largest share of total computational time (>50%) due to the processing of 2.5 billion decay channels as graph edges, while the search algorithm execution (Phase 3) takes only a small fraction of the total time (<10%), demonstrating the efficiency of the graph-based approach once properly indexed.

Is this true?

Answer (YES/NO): NO